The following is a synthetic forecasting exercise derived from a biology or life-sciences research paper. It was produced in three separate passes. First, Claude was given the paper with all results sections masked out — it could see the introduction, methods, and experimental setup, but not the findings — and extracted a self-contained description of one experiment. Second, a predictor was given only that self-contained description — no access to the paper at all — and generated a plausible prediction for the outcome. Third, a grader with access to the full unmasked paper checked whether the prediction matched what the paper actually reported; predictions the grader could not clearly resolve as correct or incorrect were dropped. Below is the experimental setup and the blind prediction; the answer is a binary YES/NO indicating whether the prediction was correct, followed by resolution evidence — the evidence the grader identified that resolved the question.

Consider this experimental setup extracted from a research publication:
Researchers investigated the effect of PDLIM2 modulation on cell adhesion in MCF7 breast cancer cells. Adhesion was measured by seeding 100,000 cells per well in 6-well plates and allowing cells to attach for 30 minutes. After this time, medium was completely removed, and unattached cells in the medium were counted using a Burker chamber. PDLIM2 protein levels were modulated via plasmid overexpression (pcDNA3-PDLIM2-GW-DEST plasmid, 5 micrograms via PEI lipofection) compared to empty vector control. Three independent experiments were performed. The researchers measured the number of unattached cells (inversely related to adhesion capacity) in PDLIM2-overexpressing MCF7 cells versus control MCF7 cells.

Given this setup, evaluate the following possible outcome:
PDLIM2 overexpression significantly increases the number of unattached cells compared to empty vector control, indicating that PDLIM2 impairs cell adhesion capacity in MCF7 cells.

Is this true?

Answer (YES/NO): YES